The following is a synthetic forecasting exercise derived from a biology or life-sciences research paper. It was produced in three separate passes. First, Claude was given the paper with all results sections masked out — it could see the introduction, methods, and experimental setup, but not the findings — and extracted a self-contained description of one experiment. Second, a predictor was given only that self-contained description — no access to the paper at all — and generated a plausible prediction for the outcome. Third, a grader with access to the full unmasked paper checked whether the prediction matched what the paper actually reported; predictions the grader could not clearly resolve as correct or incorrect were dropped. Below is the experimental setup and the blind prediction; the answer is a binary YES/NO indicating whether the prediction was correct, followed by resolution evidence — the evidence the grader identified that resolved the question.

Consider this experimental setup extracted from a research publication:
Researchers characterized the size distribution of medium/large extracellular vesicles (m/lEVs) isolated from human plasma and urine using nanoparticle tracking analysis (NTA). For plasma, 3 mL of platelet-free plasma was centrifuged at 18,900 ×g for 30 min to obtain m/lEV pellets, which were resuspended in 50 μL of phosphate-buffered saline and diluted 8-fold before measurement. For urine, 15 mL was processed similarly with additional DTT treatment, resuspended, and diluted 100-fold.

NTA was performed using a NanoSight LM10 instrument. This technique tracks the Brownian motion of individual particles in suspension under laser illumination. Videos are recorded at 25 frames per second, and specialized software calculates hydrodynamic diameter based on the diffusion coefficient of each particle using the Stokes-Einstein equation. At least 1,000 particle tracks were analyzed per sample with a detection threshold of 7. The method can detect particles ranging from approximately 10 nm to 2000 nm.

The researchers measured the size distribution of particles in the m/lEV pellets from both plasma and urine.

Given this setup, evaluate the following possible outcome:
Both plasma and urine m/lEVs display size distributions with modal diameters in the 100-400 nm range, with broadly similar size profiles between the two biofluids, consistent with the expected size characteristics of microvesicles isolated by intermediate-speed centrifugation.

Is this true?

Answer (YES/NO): YES